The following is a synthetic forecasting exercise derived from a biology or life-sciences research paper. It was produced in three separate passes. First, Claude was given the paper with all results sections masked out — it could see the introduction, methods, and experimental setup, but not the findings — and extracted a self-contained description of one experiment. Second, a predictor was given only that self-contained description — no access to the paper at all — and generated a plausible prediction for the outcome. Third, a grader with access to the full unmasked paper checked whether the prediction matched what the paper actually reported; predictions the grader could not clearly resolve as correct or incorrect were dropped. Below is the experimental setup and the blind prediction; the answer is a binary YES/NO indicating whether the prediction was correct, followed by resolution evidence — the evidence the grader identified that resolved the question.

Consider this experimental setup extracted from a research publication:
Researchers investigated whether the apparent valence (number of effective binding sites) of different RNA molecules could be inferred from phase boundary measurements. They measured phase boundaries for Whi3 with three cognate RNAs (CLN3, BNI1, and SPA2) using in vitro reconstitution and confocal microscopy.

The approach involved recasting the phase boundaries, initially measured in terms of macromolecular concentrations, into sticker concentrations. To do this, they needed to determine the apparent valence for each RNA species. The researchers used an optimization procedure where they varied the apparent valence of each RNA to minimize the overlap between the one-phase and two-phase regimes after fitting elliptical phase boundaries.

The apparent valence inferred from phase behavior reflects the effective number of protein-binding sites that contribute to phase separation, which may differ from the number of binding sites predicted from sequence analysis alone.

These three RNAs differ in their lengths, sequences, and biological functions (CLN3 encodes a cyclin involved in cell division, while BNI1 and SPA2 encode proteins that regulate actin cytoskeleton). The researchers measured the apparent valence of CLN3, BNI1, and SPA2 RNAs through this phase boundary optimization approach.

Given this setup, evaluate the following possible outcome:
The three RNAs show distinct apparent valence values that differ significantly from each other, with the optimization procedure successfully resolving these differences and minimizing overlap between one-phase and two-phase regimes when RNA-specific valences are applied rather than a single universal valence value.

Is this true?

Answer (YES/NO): YES